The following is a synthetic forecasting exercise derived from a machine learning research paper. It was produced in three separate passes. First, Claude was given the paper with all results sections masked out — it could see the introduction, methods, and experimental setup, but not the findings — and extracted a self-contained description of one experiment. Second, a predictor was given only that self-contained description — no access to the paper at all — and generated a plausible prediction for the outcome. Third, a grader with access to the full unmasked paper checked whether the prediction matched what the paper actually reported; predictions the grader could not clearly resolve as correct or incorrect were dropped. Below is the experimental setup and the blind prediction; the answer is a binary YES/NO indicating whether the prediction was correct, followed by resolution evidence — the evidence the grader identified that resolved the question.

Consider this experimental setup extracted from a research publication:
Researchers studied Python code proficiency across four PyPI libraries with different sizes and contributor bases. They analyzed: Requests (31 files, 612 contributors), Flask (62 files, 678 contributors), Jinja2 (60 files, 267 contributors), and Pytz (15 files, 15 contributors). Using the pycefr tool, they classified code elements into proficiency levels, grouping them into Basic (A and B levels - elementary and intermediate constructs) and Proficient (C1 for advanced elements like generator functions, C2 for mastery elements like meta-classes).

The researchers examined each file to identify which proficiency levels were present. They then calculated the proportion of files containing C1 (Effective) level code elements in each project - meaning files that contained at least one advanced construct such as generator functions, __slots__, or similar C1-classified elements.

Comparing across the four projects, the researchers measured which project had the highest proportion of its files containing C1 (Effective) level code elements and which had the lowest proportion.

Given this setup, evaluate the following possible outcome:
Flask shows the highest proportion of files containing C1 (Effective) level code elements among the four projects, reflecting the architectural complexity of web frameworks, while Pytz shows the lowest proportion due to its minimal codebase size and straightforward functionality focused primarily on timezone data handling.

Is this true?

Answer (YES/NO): NO